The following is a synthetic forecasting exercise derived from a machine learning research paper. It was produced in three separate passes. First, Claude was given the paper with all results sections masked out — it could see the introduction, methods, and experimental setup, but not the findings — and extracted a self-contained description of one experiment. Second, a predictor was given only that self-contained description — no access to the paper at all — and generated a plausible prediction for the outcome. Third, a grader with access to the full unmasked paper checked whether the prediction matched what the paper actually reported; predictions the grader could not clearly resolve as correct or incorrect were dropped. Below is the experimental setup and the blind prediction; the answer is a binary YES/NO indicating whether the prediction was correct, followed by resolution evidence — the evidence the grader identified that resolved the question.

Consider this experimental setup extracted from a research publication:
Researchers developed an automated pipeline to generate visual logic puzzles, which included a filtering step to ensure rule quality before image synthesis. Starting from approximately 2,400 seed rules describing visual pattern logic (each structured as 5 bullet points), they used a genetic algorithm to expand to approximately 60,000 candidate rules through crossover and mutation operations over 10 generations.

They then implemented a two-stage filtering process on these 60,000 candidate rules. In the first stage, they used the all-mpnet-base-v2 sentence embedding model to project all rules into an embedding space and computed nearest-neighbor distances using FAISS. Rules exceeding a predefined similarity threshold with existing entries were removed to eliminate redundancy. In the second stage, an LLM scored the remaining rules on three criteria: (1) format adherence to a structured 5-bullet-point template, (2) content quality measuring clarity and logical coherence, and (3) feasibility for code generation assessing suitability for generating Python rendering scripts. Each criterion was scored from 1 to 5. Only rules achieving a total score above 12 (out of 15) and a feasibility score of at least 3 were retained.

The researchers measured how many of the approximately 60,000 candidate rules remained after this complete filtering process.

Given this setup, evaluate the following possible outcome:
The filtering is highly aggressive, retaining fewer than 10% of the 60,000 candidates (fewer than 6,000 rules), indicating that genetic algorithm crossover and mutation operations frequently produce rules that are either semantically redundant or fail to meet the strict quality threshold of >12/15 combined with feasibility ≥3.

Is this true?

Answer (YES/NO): NO